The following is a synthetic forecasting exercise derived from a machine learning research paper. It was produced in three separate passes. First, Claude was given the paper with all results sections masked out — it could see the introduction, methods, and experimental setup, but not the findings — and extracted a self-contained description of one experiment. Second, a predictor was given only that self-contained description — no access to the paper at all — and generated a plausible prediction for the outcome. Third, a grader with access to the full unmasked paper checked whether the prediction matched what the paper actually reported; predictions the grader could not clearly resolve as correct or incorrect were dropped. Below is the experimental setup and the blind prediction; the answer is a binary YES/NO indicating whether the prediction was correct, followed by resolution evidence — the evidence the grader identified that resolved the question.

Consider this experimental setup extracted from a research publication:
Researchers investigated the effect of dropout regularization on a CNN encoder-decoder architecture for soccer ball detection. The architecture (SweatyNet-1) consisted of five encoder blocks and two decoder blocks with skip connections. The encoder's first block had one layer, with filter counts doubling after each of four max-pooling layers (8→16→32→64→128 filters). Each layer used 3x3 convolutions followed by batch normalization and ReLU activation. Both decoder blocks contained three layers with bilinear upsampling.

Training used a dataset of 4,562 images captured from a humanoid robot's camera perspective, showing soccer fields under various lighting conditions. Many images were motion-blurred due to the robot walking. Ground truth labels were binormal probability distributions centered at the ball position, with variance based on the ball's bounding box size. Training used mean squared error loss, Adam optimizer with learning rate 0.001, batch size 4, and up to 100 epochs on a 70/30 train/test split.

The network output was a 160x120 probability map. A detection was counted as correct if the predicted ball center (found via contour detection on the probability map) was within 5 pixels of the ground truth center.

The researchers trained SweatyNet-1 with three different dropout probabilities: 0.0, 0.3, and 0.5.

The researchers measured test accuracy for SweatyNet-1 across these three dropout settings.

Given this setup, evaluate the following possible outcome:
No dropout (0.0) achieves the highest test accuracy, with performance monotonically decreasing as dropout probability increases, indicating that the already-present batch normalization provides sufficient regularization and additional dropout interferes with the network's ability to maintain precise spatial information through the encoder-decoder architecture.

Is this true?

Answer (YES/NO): NO